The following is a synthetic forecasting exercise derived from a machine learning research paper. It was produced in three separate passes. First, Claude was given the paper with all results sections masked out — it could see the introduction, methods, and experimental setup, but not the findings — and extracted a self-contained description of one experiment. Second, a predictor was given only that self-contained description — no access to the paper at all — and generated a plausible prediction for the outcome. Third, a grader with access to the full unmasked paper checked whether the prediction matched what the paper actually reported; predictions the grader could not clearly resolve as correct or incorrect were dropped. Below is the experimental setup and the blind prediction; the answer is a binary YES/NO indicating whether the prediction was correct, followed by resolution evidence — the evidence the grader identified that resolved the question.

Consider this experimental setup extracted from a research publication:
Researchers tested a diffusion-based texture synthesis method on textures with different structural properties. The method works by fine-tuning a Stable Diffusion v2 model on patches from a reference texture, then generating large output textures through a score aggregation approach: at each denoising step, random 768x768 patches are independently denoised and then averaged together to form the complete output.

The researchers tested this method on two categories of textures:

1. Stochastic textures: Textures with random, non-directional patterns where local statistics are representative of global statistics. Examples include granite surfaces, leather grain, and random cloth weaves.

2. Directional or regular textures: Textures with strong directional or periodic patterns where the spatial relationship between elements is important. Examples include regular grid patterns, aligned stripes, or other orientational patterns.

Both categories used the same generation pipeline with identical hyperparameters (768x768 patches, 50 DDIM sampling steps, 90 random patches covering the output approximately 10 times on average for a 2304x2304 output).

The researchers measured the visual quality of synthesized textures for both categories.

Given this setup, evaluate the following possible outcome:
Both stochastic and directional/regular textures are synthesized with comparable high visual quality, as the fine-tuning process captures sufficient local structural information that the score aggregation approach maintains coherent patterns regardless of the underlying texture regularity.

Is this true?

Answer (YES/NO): NO